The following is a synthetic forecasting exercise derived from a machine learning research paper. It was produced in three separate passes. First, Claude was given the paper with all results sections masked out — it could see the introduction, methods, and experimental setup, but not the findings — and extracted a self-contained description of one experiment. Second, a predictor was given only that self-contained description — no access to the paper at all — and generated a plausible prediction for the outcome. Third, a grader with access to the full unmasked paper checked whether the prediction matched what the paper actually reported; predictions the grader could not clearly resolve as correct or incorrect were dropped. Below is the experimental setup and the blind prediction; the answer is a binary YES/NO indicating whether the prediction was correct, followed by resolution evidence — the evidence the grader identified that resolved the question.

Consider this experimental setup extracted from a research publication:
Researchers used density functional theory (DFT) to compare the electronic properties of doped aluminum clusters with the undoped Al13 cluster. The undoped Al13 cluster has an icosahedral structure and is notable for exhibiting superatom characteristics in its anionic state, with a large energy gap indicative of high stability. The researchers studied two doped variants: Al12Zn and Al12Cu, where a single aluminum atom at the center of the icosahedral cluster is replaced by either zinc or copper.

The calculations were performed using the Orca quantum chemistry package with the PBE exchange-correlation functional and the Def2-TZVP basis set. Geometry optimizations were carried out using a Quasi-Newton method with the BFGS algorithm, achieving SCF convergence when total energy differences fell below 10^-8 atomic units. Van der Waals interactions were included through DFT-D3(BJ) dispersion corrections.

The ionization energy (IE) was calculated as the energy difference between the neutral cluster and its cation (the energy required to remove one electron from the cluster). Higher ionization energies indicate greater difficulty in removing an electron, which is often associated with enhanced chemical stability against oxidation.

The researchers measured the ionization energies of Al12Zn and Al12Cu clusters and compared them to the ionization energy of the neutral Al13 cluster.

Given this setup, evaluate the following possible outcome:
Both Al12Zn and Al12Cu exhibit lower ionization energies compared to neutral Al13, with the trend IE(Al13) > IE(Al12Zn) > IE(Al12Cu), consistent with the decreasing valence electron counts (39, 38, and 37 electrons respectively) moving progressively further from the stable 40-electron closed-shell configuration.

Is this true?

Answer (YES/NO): YES